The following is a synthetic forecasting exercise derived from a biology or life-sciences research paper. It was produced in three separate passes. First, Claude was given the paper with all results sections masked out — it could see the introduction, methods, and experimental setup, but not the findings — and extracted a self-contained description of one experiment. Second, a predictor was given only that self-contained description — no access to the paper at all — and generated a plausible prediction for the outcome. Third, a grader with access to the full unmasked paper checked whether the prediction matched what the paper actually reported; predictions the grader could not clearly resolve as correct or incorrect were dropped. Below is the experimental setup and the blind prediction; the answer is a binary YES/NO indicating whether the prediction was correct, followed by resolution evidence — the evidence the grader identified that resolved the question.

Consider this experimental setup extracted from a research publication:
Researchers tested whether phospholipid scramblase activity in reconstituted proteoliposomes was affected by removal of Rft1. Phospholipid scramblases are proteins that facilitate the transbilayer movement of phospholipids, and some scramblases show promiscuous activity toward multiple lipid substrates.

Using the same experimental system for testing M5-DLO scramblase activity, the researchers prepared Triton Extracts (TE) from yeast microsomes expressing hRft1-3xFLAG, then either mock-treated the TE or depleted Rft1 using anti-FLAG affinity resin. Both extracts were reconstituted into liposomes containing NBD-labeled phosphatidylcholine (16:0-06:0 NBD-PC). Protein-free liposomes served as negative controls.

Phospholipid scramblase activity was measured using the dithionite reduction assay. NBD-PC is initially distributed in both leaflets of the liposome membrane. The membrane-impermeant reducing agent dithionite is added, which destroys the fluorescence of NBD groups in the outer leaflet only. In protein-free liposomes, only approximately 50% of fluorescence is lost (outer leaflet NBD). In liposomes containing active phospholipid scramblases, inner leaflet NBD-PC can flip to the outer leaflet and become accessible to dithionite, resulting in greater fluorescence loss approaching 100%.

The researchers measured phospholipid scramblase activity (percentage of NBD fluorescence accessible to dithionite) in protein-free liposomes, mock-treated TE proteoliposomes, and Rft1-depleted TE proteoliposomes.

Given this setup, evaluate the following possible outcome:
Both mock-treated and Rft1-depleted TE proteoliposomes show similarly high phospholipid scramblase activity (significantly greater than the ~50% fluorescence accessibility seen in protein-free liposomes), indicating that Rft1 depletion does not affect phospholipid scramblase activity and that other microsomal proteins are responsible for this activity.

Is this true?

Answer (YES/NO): YES